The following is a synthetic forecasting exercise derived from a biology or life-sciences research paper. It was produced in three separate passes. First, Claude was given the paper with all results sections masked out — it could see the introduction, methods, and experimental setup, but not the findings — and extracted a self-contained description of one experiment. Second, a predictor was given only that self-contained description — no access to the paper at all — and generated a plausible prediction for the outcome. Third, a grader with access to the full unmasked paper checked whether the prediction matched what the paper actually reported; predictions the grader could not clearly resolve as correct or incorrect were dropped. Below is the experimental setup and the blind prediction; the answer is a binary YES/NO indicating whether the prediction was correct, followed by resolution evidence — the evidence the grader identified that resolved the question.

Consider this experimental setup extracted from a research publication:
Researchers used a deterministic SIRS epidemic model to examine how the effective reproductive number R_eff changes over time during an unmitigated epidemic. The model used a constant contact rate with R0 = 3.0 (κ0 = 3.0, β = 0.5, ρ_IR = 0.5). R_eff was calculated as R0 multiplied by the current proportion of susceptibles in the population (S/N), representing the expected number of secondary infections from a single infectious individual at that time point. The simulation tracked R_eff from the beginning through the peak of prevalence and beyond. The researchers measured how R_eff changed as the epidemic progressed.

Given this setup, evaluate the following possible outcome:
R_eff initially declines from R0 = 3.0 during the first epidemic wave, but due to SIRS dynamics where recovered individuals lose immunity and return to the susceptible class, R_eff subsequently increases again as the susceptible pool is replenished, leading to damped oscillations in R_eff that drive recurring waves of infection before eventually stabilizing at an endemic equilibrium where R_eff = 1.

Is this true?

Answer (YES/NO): NO